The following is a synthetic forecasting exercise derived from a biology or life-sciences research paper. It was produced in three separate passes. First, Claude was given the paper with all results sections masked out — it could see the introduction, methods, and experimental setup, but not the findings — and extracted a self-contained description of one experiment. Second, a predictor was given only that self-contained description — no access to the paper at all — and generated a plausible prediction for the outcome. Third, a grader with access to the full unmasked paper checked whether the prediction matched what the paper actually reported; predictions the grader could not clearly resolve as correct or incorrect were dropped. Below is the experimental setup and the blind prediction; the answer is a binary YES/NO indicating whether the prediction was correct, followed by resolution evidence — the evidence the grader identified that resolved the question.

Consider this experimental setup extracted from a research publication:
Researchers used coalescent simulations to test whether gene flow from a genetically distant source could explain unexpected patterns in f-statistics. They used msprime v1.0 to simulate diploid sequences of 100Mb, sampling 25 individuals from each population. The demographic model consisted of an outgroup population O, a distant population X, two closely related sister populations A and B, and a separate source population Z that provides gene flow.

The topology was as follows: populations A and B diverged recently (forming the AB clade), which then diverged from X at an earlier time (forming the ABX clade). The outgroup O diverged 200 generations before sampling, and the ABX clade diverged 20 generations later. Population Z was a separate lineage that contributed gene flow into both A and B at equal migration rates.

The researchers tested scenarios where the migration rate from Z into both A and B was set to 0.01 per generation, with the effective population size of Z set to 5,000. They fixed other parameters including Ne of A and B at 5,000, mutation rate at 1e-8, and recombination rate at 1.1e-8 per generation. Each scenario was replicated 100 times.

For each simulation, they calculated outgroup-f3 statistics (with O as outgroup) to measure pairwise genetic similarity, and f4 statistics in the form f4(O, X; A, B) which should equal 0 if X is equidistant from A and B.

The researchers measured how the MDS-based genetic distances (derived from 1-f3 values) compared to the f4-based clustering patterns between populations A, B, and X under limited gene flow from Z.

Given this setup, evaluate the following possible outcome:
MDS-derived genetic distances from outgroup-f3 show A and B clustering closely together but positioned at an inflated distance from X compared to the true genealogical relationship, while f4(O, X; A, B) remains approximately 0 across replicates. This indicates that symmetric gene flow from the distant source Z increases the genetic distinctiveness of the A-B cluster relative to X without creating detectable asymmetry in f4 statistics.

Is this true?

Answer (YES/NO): NO